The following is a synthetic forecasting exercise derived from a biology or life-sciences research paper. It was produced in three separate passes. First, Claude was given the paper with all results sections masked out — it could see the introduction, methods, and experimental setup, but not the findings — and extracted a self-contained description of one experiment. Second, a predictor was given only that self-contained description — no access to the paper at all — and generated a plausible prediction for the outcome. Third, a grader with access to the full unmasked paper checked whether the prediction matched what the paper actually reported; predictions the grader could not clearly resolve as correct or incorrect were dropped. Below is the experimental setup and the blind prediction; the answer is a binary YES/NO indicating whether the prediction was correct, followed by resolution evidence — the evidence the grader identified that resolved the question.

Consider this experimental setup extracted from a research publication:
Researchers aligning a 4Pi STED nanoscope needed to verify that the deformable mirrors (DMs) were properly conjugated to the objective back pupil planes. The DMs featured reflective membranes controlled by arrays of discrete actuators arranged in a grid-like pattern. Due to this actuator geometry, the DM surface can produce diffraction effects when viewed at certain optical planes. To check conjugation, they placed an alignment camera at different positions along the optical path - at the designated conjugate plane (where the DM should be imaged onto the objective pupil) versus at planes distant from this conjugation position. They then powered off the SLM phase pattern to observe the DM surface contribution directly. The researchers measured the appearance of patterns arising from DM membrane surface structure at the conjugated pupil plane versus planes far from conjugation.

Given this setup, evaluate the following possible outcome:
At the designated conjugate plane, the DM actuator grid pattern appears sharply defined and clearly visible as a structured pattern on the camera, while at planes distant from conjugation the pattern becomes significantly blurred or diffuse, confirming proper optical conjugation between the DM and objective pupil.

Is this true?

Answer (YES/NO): NO